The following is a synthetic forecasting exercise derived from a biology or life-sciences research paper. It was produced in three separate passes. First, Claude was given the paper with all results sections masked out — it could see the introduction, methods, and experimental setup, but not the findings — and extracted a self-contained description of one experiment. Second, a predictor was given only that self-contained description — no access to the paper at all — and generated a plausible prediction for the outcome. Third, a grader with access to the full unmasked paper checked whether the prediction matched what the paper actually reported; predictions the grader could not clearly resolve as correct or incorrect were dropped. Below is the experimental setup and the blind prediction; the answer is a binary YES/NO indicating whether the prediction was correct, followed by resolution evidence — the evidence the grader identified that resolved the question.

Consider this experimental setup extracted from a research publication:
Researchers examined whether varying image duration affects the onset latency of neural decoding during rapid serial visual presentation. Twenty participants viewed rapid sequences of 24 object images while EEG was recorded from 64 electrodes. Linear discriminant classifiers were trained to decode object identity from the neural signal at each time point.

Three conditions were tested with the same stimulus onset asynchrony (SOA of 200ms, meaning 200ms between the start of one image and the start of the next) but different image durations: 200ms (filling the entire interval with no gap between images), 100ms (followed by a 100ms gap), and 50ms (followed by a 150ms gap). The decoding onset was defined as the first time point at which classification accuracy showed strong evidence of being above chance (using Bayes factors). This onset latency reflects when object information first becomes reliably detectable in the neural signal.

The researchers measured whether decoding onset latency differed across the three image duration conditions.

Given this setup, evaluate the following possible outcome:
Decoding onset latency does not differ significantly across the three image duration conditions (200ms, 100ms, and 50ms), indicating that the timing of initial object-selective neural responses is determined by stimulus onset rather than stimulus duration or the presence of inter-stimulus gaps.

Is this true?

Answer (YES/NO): NO